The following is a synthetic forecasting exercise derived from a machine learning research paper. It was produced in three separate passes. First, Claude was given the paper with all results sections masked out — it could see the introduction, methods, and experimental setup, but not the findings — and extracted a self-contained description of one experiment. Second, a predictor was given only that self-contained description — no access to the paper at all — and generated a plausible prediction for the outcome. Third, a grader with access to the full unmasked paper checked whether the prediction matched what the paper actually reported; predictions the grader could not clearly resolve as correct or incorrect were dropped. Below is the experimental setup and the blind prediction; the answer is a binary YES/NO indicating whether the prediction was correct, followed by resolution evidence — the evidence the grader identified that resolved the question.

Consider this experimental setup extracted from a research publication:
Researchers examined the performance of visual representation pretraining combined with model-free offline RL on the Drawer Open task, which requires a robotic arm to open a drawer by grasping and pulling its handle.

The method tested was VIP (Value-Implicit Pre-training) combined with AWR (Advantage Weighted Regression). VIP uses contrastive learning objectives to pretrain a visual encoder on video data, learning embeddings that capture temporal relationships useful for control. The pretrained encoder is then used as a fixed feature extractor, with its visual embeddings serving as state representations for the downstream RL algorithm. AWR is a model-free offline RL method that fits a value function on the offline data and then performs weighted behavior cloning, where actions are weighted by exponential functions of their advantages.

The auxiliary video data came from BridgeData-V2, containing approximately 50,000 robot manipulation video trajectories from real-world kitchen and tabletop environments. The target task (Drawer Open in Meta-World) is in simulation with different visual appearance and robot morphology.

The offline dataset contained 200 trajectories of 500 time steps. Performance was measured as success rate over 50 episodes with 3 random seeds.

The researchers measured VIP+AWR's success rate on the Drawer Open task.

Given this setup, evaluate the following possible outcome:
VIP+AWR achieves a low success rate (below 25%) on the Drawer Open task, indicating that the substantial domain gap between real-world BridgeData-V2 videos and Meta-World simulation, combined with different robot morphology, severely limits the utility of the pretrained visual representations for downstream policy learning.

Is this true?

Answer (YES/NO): YES